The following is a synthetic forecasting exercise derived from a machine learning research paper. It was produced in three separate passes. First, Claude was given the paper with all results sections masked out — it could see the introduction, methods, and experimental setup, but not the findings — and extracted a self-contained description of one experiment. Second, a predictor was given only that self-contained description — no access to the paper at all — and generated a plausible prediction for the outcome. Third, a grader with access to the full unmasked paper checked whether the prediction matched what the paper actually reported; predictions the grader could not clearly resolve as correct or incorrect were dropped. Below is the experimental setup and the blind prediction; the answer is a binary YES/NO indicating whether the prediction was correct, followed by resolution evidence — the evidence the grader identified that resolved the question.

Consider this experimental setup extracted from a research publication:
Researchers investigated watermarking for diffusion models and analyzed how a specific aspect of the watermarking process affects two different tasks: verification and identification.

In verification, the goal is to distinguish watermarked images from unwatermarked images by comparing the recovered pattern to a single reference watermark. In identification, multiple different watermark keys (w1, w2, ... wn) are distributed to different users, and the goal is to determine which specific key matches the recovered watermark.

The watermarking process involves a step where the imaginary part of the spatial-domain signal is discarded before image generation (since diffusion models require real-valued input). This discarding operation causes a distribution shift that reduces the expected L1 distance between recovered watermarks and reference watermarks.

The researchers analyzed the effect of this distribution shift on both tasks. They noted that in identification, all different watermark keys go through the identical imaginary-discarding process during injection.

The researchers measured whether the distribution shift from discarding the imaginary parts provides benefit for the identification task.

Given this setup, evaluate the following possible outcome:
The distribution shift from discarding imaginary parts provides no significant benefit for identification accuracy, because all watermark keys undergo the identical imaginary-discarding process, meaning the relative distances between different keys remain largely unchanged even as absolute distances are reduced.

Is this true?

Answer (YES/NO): YES